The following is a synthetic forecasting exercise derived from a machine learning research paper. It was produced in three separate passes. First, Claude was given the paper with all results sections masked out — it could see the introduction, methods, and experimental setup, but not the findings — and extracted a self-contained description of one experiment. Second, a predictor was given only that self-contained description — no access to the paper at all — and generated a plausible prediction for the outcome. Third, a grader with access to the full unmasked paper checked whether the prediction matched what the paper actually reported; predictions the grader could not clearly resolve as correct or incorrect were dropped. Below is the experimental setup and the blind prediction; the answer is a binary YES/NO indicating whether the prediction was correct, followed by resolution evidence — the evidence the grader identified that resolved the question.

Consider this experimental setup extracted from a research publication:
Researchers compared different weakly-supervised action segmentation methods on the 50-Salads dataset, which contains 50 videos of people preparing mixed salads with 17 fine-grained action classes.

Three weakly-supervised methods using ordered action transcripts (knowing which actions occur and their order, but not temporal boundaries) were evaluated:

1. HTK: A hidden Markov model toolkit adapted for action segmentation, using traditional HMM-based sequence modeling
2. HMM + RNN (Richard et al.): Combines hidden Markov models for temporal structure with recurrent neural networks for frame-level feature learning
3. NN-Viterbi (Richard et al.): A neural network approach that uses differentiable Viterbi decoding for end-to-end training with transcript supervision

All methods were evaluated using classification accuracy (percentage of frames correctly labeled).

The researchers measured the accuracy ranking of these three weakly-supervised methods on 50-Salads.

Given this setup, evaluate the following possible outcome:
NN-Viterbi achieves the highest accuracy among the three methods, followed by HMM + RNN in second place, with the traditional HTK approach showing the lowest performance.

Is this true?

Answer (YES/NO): YES